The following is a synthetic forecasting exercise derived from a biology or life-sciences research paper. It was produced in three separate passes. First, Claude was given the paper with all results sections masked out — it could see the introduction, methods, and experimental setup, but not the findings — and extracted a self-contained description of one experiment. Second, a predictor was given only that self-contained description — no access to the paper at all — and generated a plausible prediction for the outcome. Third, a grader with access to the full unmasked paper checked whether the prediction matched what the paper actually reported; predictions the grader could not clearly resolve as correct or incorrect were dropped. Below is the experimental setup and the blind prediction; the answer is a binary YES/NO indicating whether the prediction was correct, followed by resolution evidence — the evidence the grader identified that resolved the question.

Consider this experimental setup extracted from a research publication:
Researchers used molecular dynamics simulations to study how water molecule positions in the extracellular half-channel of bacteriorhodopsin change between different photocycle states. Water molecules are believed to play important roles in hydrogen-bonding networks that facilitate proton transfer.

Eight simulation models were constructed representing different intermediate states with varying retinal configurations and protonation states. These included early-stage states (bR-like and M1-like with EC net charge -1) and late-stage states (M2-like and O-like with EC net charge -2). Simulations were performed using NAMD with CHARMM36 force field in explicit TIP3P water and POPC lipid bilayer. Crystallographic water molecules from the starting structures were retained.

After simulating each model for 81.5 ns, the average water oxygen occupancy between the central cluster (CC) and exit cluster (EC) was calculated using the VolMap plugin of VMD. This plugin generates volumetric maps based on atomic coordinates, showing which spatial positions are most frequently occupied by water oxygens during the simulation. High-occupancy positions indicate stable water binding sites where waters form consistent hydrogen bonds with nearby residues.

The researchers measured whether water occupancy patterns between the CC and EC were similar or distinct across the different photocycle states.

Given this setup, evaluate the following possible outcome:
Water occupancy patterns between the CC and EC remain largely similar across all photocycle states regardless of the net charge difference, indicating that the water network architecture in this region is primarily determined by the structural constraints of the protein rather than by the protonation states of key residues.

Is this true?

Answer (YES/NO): NO